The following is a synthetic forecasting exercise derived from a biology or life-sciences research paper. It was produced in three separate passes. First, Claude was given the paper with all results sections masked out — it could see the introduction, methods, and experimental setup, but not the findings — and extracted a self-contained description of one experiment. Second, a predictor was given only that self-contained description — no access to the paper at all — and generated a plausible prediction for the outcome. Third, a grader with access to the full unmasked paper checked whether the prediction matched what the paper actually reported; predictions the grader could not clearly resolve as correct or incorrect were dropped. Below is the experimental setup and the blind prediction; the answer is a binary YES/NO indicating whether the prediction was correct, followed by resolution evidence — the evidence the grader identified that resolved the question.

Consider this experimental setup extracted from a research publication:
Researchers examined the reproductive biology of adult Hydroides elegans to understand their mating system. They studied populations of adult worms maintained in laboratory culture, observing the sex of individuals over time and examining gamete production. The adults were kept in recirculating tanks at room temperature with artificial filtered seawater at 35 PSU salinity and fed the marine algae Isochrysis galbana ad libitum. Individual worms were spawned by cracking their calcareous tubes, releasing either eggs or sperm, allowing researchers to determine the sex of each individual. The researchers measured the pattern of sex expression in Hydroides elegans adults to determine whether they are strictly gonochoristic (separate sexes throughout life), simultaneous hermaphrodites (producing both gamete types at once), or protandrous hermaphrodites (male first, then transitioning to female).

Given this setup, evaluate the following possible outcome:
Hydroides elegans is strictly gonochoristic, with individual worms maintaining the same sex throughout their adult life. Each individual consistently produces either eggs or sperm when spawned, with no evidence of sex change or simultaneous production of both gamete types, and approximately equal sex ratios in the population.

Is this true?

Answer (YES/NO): NO